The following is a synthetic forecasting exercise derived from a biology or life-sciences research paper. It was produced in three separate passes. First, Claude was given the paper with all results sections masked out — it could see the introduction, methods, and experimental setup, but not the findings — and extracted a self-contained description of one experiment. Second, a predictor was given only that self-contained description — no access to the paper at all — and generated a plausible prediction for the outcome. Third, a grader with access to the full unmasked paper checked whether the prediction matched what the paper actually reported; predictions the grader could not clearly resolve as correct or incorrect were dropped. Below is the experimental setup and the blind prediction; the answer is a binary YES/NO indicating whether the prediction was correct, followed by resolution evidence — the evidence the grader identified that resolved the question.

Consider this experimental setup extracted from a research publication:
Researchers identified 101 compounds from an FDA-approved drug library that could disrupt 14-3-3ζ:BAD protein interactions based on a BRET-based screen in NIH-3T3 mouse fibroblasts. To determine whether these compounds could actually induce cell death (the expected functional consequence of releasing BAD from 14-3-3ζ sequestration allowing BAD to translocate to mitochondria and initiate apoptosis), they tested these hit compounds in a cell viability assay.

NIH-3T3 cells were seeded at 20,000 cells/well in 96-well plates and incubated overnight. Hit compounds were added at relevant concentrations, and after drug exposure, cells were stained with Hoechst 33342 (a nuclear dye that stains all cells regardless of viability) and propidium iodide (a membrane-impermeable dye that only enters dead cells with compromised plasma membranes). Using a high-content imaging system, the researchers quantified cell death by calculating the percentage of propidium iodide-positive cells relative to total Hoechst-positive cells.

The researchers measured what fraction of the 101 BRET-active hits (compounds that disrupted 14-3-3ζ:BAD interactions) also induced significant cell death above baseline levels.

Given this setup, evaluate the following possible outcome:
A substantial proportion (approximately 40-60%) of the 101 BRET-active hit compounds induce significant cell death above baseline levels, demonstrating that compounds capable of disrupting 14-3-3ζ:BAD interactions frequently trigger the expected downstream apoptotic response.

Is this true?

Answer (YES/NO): YES